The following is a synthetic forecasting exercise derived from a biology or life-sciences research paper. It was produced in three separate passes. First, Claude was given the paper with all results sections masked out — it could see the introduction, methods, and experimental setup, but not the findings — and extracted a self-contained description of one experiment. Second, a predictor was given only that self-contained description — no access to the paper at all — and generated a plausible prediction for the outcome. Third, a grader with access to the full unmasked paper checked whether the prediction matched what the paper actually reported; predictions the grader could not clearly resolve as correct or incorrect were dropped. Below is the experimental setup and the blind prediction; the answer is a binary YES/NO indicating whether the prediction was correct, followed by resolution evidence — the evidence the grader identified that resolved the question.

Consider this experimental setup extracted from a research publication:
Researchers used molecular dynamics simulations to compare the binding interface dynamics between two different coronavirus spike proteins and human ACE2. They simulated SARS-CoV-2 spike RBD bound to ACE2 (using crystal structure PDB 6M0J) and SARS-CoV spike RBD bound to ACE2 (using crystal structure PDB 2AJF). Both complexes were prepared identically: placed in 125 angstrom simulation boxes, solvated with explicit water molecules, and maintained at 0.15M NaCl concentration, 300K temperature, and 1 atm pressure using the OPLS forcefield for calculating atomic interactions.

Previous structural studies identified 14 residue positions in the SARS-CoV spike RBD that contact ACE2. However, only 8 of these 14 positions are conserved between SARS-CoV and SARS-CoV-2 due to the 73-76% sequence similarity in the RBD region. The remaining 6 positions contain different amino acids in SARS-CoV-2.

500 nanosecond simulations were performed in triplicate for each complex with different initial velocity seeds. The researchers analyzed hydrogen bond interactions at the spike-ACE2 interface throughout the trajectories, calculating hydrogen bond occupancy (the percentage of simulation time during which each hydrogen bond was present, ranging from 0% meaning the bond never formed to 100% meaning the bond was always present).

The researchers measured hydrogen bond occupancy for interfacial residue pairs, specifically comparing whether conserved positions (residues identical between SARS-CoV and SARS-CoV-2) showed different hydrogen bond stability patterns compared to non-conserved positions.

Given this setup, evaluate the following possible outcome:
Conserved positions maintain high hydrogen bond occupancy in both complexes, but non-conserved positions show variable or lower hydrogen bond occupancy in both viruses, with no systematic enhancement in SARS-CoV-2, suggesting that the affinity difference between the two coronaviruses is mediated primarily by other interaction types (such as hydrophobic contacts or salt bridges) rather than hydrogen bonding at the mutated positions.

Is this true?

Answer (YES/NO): NO